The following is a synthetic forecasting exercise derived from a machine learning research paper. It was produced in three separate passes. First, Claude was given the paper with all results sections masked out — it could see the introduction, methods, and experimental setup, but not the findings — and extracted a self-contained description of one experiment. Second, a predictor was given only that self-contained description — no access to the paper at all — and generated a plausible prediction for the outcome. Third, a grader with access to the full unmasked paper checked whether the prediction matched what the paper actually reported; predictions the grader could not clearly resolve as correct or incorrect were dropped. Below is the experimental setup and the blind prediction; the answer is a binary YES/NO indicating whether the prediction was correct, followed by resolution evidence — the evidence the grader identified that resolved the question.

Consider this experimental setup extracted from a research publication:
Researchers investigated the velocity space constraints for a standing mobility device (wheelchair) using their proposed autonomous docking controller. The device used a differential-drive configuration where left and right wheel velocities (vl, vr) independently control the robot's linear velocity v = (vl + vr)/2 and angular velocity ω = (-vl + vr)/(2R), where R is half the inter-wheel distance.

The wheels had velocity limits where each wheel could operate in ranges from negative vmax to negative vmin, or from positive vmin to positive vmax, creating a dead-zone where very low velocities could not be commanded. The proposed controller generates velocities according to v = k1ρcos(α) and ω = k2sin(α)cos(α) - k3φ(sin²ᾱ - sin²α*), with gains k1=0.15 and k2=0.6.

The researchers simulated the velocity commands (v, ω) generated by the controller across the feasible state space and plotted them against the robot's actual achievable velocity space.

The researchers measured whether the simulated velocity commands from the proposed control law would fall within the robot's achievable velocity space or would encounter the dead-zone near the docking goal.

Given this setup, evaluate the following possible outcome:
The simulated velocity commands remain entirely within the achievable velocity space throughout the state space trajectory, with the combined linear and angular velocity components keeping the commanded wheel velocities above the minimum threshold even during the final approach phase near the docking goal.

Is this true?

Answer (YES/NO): NO